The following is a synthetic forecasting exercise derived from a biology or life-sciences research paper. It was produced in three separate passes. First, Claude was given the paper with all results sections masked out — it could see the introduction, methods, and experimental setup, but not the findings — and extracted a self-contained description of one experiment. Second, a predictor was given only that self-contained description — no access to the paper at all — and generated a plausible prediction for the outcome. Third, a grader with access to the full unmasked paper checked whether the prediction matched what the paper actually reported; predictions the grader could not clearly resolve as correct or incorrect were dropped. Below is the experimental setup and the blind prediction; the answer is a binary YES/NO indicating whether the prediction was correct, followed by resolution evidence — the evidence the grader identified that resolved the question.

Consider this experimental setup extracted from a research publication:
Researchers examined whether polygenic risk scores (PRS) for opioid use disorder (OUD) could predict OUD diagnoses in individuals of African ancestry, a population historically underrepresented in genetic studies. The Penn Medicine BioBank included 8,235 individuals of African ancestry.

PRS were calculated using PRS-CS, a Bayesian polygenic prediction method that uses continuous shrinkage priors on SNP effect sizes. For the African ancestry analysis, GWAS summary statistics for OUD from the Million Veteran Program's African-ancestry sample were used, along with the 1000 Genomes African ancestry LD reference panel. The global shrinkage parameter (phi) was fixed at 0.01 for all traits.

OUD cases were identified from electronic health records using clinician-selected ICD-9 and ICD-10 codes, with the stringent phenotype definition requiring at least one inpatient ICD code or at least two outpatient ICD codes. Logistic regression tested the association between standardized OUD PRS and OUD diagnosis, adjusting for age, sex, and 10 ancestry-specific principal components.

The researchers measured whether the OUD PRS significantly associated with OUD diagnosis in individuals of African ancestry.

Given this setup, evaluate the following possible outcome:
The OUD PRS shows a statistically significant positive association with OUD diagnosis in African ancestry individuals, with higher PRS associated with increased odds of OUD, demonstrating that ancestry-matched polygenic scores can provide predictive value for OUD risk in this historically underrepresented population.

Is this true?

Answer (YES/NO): YES